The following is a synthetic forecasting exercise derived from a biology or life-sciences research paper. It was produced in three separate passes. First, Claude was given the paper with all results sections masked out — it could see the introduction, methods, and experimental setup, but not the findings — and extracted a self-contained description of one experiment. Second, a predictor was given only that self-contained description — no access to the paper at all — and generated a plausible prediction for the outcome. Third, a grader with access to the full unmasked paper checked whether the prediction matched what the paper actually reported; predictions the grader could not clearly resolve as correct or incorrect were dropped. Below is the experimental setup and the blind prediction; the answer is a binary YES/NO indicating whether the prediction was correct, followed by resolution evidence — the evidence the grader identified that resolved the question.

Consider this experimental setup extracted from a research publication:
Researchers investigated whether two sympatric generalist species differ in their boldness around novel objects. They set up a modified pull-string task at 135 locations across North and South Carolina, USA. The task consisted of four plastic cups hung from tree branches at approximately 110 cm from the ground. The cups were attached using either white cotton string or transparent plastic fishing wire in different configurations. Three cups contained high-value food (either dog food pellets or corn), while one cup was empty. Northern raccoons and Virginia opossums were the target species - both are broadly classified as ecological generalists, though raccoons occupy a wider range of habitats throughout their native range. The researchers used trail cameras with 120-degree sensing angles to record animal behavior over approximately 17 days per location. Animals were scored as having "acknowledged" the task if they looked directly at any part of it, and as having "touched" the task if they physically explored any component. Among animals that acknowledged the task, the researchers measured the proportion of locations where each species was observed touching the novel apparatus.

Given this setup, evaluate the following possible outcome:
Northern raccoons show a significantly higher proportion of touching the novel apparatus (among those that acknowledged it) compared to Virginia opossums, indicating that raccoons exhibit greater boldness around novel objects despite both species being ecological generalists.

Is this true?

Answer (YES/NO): NO